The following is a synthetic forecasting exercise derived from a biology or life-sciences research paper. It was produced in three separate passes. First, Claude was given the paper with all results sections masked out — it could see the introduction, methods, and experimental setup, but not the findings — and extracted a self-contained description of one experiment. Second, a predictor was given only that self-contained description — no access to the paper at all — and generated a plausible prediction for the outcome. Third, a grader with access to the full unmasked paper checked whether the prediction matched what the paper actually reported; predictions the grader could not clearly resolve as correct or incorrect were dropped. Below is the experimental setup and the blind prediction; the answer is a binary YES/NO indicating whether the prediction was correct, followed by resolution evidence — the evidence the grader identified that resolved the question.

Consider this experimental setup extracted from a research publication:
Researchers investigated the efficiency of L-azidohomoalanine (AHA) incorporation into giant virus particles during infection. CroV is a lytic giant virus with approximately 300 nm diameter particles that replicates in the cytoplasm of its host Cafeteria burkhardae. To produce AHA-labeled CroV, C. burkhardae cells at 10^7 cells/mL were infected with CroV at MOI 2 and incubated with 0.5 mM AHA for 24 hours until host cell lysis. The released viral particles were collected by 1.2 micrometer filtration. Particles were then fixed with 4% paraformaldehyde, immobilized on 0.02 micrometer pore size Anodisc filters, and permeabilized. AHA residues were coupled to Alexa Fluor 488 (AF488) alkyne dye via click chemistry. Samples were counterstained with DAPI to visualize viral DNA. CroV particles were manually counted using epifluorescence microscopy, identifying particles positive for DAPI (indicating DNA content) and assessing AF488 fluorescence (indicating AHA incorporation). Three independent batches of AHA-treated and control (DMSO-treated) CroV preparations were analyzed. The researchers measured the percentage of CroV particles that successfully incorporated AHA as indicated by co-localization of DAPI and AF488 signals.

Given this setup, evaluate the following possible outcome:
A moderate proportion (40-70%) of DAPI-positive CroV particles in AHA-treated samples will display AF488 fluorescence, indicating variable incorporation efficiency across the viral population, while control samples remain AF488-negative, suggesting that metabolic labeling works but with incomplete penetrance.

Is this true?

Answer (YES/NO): NO